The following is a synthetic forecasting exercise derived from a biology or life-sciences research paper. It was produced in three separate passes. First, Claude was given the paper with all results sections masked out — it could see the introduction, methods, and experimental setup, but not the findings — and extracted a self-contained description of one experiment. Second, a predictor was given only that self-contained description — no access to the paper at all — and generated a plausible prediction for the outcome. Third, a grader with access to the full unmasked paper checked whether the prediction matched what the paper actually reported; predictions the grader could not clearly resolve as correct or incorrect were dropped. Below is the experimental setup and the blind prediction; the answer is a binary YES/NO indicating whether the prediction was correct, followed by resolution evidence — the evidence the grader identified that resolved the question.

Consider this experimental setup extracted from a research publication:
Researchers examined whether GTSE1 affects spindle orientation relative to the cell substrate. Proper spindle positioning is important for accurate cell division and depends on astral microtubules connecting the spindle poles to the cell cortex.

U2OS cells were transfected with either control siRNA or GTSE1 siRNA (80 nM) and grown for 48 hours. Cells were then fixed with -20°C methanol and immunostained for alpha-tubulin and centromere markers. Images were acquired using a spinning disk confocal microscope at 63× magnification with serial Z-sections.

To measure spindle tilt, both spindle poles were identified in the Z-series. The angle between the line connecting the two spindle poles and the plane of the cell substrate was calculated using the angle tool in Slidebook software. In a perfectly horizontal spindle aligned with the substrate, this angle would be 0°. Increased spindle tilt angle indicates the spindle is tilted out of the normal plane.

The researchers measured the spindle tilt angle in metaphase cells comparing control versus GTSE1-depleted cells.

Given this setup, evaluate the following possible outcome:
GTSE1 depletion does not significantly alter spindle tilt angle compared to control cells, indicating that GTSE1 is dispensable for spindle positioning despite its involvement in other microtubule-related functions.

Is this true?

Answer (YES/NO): NO